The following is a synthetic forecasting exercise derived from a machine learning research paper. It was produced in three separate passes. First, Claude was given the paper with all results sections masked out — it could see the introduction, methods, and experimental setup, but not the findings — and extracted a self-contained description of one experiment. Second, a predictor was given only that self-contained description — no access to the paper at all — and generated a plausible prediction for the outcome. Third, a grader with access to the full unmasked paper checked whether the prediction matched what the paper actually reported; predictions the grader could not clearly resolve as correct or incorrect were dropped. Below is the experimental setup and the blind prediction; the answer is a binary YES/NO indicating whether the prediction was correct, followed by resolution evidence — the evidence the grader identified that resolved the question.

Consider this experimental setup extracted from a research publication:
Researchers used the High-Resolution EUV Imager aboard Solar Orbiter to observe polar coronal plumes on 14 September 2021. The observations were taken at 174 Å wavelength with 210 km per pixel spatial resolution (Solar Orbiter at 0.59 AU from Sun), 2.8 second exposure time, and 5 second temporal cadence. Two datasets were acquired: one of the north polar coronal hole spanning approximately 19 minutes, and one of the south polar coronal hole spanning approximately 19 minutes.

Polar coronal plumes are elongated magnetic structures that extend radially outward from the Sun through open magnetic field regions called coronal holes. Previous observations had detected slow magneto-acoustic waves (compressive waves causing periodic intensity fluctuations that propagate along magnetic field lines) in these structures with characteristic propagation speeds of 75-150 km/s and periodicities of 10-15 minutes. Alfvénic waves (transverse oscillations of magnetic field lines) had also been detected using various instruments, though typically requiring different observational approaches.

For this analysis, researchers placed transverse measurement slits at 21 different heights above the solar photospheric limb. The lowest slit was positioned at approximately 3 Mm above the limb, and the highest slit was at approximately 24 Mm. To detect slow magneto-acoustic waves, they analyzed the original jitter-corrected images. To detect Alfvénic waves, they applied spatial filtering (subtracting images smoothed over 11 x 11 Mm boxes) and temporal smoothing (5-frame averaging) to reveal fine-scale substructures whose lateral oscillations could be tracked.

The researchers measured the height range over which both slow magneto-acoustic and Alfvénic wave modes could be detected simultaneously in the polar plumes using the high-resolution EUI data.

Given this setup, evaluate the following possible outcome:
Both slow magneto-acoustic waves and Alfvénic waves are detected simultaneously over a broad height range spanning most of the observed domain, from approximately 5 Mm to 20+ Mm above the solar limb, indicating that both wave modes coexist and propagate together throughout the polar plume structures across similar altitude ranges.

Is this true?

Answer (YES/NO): NO